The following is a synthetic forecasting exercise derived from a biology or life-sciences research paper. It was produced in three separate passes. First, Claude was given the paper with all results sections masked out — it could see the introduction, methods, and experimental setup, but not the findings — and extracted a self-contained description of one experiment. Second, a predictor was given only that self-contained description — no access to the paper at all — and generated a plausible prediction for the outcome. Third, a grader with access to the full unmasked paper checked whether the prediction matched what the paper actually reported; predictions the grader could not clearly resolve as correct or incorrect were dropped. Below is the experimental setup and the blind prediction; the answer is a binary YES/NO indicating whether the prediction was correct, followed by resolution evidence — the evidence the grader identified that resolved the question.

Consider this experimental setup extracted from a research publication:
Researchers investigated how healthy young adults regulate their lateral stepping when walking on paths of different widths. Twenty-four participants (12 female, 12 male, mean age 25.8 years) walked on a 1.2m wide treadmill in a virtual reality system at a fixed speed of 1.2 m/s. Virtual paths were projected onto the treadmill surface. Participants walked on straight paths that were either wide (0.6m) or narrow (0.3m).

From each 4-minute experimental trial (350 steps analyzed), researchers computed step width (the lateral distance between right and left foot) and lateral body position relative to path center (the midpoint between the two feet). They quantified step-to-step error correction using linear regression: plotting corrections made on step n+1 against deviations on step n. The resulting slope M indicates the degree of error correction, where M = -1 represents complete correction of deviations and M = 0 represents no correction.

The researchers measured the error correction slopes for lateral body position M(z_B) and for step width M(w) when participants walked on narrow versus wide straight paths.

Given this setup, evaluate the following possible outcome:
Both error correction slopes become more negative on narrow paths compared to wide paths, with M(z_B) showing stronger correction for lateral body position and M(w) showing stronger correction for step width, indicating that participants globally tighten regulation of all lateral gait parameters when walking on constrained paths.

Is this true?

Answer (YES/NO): NO